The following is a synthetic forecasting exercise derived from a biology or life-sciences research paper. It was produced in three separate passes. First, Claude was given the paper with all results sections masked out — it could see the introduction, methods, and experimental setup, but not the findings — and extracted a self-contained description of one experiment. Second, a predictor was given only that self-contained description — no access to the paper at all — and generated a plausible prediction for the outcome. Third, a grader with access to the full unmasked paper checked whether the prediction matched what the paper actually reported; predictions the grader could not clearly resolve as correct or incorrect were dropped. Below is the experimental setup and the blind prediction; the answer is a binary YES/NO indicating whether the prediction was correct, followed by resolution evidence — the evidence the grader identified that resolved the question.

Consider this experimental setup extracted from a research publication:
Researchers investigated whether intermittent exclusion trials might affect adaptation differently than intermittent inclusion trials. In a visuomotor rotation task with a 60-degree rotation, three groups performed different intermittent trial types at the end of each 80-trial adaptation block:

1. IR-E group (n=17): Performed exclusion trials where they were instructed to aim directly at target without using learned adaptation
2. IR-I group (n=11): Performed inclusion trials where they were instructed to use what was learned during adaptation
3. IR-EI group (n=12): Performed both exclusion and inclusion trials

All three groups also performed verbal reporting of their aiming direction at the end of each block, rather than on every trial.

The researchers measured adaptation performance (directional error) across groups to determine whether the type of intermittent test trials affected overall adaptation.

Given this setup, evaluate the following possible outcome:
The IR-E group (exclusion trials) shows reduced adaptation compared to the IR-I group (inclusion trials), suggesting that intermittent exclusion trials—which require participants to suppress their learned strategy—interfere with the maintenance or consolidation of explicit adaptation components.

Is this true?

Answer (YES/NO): NO